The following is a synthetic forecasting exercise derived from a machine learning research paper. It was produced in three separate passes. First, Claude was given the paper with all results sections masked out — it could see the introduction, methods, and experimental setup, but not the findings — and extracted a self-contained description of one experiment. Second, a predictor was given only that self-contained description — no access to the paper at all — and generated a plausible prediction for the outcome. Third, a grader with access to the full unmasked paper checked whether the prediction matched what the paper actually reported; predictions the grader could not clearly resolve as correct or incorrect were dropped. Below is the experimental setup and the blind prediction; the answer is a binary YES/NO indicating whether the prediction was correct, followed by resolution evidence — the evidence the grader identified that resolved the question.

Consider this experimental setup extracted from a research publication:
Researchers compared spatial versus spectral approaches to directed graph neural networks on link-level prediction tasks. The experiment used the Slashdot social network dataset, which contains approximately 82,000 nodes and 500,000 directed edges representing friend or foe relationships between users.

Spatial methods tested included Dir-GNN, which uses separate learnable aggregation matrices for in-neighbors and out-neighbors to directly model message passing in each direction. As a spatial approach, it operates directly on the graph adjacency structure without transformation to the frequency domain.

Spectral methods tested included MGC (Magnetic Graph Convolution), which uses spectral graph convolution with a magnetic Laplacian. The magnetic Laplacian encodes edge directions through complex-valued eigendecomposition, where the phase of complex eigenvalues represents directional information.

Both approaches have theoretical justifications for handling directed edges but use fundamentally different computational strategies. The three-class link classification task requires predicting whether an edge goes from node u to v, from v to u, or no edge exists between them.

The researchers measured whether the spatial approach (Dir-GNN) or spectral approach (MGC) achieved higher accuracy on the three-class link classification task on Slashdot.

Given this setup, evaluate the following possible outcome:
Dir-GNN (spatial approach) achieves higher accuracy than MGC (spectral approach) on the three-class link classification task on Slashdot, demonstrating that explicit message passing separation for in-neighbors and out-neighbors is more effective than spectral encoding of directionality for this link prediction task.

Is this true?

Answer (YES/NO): YES